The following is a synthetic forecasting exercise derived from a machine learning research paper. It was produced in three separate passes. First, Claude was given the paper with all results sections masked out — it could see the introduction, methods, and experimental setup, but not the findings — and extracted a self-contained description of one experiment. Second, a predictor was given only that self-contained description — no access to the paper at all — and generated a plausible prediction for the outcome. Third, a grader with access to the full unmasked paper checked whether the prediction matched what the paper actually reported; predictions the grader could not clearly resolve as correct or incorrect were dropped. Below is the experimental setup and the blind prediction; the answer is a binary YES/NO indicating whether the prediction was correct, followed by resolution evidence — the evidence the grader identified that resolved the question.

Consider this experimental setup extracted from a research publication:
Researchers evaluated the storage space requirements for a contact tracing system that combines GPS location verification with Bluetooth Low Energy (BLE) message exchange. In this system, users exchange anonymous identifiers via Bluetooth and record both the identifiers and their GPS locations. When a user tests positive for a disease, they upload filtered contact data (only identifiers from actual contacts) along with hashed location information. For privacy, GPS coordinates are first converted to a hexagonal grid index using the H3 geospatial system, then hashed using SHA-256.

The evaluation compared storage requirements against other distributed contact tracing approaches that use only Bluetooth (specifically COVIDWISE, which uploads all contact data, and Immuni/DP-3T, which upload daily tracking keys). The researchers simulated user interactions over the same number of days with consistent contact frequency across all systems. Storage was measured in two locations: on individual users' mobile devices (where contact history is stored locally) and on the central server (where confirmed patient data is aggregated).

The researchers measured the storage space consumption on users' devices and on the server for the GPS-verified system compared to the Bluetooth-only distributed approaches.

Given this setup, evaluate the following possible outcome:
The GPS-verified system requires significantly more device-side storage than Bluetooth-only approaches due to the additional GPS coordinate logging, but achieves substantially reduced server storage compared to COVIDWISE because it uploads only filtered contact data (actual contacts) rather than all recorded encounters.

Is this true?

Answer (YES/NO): YES